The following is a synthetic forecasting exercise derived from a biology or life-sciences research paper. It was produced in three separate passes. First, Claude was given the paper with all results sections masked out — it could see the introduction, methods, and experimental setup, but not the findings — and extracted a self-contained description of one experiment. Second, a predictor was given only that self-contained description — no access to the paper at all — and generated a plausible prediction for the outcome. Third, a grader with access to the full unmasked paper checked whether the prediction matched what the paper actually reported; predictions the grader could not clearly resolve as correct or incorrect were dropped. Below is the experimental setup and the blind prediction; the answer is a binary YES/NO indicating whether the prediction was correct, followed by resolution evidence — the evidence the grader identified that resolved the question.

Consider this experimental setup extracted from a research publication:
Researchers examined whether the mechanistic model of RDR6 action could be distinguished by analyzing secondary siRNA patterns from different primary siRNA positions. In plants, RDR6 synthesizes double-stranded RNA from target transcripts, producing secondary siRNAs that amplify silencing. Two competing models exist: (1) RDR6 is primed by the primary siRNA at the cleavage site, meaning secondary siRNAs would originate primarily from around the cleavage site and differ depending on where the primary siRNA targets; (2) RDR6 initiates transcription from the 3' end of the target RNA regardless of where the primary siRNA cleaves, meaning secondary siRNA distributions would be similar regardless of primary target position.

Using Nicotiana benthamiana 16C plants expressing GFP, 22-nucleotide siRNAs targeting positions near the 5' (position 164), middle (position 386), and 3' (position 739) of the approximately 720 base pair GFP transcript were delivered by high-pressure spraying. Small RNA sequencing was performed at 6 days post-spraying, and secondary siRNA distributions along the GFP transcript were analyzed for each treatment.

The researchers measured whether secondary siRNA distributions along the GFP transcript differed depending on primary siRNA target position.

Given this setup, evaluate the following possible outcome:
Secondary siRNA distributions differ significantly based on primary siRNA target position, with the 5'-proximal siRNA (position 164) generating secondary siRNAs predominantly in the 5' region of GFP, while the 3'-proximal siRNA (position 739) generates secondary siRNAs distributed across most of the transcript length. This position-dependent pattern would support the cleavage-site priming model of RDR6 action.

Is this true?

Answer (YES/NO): NO